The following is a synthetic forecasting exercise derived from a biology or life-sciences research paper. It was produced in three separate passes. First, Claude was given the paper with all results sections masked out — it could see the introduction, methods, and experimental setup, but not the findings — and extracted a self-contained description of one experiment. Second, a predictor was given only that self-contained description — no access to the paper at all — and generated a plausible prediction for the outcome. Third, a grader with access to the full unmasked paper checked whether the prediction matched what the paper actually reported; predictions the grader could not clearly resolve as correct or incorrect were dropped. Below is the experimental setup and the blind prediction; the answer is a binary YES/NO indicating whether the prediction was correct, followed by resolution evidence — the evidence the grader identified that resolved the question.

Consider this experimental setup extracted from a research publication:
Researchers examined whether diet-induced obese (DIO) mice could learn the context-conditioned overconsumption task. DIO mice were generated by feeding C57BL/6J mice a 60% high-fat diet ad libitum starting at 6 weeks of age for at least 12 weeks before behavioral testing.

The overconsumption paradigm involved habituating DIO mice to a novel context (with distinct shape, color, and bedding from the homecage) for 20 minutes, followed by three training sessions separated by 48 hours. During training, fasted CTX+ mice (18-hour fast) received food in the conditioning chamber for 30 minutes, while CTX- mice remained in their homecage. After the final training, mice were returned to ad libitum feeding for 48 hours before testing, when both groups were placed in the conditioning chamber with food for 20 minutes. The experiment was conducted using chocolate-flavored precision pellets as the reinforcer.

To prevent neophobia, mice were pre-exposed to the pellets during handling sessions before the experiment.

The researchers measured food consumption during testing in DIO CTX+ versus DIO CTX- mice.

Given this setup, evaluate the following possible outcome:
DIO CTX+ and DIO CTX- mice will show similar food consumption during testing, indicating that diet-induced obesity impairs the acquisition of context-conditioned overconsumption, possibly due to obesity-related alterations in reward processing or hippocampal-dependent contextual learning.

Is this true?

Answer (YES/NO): YES